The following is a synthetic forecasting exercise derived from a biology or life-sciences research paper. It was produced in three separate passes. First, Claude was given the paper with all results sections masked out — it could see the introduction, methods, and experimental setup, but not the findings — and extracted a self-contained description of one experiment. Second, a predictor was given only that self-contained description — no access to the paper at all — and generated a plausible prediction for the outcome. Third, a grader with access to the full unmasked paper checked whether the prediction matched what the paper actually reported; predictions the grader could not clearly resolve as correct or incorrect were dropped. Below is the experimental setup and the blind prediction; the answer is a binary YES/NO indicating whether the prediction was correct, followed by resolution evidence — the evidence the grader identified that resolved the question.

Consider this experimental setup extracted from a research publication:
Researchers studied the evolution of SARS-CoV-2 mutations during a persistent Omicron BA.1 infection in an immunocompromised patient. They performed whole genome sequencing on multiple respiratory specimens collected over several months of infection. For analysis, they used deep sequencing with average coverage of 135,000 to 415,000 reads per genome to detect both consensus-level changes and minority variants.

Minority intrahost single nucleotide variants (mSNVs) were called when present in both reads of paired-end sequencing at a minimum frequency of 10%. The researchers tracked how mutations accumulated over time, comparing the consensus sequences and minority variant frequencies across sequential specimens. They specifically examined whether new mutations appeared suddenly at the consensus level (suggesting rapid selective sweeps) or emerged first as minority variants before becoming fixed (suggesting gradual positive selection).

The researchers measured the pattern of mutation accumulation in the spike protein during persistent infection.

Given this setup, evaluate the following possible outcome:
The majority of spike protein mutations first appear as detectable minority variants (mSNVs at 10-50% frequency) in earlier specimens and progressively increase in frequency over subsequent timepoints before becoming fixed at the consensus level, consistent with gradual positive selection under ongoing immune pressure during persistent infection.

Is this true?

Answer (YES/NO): NO